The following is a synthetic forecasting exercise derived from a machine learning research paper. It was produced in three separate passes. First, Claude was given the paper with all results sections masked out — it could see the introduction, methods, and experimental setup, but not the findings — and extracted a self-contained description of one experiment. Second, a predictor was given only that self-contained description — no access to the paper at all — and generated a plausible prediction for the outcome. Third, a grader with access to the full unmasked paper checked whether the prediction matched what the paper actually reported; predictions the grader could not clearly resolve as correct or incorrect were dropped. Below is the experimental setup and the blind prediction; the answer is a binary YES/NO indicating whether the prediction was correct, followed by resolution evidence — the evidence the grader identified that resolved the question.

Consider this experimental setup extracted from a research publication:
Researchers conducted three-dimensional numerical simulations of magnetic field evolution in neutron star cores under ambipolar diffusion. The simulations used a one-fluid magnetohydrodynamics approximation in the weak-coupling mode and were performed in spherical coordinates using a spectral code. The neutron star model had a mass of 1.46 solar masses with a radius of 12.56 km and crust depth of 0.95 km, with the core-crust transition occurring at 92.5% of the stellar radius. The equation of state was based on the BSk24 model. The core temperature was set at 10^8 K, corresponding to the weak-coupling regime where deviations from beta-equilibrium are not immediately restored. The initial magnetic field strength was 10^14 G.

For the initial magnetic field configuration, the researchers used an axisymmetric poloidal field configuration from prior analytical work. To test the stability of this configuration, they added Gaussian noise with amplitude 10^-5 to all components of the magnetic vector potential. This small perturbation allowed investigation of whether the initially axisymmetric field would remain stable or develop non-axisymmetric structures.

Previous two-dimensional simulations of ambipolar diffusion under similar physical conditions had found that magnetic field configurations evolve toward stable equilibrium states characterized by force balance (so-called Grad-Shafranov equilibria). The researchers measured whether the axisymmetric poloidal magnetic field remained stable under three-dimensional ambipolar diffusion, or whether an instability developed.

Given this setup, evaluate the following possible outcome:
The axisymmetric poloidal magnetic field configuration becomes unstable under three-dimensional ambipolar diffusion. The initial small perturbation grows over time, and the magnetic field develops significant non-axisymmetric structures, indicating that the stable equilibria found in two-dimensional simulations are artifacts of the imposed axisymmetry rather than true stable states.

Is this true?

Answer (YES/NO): YES